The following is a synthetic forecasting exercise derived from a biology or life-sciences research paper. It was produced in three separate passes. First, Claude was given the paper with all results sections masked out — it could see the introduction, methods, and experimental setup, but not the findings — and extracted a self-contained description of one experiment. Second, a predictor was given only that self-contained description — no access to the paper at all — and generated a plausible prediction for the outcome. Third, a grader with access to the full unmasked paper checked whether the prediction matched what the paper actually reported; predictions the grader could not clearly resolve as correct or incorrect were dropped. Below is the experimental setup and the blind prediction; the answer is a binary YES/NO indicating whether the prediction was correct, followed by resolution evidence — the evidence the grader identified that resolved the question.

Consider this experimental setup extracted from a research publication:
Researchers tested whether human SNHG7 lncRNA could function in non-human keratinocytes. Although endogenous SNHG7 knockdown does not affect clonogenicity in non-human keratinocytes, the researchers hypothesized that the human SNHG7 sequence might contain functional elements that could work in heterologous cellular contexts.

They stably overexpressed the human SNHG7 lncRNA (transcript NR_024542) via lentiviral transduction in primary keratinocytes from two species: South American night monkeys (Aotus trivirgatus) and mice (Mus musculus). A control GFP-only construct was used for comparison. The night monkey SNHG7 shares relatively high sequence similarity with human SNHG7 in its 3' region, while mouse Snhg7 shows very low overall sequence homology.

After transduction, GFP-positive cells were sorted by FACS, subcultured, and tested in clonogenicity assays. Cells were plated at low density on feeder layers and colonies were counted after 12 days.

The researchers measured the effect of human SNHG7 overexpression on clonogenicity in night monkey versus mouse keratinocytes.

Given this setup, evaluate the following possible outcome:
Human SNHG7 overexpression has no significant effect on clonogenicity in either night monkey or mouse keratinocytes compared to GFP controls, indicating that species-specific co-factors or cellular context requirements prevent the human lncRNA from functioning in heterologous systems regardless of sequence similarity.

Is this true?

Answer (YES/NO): NO